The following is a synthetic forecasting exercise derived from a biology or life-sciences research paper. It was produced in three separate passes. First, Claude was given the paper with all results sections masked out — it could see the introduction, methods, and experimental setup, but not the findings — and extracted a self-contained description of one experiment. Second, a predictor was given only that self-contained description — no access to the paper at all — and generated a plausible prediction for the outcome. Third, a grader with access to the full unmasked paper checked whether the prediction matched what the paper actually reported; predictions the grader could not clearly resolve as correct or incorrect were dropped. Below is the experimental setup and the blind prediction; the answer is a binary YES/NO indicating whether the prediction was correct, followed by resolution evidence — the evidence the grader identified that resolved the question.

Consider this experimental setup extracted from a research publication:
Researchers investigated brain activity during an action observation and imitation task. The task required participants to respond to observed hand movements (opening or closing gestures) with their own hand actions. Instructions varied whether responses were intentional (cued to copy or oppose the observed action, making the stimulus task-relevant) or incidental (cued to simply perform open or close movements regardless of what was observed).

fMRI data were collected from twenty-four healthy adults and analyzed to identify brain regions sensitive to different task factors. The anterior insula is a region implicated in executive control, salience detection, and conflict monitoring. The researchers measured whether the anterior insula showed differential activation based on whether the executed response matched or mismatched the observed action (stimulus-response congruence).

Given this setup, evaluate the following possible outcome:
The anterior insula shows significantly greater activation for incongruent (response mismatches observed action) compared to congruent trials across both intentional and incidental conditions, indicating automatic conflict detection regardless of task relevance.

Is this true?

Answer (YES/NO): YES